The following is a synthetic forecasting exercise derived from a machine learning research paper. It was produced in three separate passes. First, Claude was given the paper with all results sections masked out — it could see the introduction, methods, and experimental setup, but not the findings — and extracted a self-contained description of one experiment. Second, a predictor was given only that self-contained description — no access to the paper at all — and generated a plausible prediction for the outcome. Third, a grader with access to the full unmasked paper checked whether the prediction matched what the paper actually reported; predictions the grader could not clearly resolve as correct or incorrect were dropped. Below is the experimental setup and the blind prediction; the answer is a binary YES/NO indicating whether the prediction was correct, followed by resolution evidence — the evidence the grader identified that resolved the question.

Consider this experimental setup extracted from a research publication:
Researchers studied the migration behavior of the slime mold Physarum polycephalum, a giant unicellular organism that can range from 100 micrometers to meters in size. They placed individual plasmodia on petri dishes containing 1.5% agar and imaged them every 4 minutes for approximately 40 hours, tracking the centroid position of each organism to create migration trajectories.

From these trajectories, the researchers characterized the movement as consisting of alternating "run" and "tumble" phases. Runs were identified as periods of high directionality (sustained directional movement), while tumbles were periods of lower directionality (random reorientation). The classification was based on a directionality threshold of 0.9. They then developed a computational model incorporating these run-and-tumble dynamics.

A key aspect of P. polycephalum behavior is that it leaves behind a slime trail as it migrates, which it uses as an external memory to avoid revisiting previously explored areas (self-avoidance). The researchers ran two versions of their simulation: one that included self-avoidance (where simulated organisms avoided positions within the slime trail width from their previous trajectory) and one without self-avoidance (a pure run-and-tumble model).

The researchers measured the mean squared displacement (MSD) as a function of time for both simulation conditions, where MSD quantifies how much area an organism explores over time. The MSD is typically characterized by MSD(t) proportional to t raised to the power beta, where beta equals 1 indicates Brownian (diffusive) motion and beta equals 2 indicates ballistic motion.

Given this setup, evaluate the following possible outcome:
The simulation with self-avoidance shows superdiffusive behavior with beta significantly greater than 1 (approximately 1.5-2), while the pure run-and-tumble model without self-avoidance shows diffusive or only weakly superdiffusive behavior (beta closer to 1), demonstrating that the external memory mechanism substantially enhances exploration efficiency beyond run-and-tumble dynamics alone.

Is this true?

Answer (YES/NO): YES